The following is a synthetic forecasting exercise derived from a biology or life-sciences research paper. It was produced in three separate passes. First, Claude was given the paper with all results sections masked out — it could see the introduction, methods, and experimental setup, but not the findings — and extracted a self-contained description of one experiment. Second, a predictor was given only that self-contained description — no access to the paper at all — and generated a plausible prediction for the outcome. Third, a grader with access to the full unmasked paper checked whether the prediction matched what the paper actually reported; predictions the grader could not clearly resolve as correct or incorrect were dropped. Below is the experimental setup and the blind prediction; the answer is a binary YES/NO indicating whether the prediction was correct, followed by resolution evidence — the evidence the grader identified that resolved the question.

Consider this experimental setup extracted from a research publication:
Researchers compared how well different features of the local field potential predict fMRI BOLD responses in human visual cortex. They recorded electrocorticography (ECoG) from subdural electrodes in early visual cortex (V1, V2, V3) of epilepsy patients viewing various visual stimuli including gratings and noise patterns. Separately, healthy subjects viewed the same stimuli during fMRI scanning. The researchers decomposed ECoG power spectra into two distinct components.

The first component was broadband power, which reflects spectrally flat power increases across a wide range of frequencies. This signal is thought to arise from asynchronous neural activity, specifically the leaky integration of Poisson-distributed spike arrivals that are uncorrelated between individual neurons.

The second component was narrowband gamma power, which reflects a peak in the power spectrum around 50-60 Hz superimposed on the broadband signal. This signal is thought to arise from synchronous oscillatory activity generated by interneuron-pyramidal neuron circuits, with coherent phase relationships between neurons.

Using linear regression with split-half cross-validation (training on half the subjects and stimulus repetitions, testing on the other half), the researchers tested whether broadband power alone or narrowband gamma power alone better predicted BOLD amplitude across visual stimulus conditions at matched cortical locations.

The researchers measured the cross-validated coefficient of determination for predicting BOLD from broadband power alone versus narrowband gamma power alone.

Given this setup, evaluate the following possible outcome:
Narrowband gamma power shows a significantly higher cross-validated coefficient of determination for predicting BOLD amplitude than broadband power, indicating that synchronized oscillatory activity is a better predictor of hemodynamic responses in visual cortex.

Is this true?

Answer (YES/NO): NO